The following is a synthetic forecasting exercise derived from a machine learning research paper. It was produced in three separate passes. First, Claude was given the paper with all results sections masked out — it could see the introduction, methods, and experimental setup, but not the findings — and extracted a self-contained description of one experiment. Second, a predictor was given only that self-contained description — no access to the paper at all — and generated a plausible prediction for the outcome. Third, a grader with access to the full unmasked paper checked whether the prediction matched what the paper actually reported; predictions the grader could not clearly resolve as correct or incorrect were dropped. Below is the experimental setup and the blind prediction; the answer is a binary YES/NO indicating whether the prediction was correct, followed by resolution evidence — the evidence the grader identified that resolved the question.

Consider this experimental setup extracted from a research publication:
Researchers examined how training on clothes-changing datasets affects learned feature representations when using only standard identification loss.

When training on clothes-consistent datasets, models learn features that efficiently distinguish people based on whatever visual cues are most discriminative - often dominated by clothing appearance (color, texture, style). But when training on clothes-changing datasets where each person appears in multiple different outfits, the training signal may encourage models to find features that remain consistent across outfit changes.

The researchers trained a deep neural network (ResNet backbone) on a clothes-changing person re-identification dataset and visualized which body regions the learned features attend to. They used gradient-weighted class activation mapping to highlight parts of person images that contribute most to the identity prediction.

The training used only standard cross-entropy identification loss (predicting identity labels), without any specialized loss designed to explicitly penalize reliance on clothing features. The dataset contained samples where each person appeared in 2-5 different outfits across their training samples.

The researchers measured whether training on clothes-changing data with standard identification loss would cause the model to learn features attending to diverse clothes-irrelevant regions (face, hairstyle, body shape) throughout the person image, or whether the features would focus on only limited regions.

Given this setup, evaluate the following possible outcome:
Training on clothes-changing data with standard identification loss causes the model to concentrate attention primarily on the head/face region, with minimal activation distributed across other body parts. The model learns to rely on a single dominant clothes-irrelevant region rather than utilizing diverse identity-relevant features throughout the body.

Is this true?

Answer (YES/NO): YES